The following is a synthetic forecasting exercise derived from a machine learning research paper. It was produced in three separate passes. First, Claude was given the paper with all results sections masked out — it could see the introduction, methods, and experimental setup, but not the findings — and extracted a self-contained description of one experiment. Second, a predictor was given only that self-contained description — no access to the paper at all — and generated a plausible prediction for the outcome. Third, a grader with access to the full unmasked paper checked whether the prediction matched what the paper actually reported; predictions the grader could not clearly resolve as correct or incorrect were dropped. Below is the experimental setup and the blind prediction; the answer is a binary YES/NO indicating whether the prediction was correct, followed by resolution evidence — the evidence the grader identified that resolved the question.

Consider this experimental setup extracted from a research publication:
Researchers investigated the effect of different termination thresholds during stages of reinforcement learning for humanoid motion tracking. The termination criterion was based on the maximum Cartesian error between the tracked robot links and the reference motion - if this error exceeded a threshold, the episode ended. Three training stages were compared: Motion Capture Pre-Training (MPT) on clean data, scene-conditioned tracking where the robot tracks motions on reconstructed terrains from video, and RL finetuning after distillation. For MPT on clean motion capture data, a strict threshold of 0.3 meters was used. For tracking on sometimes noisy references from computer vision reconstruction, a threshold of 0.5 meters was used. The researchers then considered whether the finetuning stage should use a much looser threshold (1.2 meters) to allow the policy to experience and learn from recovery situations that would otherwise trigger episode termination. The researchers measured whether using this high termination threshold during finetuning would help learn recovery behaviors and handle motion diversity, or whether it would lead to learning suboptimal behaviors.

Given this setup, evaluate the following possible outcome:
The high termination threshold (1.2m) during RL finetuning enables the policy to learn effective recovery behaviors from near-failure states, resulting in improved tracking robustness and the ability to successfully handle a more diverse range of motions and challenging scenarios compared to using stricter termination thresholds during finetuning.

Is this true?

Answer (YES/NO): YES